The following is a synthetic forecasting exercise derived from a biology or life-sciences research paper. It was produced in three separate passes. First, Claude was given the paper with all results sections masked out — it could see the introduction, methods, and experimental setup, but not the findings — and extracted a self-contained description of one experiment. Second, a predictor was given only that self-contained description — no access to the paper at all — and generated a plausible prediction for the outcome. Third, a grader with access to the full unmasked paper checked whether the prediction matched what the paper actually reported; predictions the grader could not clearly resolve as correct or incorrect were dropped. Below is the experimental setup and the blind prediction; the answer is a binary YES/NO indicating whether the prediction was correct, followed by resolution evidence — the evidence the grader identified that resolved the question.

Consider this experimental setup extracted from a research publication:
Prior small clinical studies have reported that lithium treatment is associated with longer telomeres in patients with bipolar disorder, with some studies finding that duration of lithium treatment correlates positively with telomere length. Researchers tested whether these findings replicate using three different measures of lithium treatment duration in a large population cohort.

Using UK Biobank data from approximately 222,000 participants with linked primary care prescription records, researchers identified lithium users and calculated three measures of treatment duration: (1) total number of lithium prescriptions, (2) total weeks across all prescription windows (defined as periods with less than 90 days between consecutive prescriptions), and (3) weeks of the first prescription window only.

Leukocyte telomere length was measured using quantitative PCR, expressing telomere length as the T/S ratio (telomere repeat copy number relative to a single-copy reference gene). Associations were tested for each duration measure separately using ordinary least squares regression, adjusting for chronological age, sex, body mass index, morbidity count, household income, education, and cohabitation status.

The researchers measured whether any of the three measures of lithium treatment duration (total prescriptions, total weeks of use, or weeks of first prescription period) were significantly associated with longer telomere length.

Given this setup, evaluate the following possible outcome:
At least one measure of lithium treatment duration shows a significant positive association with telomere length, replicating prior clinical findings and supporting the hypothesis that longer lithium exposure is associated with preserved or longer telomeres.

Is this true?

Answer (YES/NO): NO